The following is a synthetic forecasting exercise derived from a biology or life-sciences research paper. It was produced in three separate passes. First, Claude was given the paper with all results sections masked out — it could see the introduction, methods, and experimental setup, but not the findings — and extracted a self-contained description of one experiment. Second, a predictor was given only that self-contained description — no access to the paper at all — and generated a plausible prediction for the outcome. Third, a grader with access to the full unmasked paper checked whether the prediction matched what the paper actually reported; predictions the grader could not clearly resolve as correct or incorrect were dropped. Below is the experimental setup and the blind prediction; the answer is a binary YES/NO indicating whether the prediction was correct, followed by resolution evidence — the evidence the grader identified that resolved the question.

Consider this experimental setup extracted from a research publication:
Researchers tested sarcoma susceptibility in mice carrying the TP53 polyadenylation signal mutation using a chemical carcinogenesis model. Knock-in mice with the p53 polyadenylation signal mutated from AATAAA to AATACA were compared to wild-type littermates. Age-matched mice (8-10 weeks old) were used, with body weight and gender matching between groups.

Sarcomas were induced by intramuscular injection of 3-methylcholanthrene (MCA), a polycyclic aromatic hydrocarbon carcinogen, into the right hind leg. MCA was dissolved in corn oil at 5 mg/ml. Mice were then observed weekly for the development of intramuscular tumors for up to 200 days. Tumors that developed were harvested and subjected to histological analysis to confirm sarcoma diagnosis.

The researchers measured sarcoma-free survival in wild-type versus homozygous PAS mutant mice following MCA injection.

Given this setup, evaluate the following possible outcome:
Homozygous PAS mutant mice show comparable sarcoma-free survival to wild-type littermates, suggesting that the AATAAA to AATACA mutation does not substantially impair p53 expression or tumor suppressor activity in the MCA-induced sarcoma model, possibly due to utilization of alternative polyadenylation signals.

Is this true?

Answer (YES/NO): NO